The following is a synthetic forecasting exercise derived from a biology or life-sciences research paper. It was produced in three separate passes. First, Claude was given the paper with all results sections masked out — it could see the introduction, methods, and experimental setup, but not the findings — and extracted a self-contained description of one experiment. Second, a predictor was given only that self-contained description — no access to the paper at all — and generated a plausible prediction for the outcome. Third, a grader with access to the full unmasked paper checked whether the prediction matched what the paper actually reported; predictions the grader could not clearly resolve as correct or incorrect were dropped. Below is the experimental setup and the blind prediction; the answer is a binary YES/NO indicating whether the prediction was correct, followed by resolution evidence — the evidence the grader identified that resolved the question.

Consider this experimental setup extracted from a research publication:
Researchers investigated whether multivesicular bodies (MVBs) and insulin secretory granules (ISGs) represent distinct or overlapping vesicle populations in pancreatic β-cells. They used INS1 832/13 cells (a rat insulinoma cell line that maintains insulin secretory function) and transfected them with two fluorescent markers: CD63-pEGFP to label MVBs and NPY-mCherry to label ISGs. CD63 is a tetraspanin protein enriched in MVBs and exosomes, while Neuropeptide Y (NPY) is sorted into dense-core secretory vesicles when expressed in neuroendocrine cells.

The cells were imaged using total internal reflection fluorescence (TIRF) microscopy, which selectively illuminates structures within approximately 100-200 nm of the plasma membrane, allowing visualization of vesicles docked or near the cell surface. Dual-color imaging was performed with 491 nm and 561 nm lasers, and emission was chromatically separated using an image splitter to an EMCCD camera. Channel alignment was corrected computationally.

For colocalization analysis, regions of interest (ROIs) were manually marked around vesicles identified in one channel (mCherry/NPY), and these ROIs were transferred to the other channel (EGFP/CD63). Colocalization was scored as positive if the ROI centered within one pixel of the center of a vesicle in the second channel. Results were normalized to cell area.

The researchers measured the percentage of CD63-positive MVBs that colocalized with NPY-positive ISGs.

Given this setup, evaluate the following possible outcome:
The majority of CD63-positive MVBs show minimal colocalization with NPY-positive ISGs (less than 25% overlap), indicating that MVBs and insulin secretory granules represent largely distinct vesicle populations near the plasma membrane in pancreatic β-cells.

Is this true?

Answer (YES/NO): YES